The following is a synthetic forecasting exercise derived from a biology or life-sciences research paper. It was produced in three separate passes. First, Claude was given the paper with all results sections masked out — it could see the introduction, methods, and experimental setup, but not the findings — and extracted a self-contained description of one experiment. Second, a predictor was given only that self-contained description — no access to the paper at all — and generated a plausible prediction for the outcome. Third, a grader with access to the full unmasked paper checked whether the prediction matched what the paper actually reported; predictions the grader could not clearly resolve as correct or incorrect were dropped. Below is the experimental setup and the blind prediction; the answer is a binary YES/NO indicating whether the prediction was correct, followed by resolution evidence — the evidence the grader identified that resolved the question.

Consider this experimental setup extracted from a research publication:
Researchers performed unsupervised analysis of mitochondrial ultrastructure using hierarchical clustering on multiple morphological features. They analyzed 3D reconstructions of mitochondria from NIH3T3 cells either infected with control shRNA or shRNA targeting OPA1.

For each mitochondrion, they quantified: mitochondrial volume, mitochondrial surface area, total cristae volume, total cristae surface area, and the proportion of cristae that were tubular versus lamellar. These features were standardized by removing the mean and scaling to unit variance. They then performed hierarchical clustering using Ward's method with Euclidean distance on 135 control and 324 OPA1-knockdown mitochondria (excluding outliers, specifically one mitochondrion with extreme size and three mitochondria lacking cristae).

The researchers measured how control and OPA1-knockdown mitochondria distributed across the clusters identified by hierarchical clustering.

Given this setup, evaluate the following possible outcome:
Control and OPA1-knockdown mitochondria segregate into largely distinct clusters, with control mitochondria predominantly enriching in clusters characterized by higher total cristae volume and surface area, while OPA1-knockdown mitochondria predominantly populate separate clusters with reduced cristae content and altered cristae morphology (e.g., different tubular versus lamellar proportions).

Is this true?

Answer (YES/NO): NO